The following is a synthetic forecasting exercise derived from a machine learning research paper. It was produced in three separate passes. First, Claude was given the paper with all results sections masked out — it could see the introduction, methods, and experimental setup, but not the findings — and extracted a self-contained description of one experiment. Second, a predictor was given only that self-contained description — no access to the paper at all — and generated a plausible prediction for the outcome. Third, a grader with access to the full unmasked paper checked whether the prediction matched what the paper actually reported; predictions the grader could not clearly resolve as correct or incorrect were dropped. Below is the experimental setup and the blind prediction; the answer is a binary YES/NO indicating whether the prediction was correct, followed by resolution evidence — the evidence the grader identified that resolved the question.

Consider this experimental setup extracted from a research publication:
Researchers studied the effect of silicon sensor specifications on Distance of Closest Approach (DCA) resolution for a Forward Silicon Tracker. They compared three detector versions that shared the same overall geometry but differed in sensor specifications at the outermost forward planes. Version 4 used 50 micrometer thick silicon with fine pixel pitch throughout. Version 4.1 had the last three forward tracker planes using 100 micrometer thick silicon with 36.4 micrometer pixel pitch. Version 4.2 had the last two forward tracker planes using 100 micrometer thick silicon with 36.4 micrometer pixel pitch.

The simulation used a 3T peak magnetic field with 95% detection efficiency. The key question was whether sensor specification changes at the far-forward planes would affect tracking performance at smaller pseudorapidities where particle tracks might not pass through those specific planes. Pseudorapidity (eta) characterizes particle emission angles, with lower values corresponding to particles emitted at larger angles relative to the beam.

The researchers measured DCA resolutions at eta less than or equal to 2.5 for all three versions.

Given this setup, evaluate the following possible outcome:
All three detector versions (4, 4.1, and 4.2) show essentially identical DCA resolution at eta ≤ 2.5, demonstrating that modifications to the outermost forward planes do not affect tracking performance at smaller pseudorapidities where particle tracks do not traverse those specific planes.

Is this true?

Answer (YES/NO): YES